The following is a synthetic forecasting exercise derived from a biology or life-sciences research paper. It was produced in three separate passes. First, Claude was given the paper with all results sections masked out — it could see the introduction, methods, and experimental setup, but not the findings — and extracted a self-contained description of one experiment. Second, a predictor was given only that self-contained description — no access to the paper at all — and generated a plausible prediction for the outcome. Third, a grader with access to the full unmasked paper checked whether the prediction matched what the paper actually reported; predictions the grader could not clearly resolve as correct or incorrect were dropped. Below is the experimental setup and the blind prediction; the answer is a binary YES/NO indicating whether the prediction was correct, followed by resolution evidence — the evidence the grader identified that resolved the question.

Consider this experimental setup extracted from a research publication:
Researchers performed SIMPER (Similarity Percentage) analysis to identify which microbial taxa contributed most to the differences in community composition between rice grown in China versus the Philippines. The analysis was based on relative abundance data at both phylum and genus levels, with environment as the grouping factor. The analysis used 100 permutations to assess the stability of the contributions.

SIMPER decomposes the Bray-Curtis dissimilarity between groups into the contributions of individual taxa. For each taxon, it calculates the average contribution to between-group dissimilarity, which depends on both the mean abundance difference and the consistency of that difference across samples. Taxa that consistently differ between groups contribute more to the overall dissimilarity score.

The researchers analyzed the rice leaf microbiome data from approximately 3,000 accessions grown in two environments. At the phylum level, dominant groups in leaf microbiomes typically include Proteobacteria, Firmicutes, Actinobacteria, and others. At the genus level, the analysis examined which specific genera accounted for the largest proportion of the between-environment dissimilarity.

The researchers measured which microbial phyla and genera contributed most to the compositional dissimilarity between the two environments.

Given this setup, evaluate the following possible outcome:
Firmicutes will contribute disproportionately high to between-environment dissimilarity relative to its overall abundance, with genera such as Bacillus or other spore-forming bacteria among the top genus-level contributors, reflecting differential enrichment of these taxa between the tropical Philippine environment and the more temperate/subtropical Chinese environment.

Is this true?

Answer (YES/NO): NO